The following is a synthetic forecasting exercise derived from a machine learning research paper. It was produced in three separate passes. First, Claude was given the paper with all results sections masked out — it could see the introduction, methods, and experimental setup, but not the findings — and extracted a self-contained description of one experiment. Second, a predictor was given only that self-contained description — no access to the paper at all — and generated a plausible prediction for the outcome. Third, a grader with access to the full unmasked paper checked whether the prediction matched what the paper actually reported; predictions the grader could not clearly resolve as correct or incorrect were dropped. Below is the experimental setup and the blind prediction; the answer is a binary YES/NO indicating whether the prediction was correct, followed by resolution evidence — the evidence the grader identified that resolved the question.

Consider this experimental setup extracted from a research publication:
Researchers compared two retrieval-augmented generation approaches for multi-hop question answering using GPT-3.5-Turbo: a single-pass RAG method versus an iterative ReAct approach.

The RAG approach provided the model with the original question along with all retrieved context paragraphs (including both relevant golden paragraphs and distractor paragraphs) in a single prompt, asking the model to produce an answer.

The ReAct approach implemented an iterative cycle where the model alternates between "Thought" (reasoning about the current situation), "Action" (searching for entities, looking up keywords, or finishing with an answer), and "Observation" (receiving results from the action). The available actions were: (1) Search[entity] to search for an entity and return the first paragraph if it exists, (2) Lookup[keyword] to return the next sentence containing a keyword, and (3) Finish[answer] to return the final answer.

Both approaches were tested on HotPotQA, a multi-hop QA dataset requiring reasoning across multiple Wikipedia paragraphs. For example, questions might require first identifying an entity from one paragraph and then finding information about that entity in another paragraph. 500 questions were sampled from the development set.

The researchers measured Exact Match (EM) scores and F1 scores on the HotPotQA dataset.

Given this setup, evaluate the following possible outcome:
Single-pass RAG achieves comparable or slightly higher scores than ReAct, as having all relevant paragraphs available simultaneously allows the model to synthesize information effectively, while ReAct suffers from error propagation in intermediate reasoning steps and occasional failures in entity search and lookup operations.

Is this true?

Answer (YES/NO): NO